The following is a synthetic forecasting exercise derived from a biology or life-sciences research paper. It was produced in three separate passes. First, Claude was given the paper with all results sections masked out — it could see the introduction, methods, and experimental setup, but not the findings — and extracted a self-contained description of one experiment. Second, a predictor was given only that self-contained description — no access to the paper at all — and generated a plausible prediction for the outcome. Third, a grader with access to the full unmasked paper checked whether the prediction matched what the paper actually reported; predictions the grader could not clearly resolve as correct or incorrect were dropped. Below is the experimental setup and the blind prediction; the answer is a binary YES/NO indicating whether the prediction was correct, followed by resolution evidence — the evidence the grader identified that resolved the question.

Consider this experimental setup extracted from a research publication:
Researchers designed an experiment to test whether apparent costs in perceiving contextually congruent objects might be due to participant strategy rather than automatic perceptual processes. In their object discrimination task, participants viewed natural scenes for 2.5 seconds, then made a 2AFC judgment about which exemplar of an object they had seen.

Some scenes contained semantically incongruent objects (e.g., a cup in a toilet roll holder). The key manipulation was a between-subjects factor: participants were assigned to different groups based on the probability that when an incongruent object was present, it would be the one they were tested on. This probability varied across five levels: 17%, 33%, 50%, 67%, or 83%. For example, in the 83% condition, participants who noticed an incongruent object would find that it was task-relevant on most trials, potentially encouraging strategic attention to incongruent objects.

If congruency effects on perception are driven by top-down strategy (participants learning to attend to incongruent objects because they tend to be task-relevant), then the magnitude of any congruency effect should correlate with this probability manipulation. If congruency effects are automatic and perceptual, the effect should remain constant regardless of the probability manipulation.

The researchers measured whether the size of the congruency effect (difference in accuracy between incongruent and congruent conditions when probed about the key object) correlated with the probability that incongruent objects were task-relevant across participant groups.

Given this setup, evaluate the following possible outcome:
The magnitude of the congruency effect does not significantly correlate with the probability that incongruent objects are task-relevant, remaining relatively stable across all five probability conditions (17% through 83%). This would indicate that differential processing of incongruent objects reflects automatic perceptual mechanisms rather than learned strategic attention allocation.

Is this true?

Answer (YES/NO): YES